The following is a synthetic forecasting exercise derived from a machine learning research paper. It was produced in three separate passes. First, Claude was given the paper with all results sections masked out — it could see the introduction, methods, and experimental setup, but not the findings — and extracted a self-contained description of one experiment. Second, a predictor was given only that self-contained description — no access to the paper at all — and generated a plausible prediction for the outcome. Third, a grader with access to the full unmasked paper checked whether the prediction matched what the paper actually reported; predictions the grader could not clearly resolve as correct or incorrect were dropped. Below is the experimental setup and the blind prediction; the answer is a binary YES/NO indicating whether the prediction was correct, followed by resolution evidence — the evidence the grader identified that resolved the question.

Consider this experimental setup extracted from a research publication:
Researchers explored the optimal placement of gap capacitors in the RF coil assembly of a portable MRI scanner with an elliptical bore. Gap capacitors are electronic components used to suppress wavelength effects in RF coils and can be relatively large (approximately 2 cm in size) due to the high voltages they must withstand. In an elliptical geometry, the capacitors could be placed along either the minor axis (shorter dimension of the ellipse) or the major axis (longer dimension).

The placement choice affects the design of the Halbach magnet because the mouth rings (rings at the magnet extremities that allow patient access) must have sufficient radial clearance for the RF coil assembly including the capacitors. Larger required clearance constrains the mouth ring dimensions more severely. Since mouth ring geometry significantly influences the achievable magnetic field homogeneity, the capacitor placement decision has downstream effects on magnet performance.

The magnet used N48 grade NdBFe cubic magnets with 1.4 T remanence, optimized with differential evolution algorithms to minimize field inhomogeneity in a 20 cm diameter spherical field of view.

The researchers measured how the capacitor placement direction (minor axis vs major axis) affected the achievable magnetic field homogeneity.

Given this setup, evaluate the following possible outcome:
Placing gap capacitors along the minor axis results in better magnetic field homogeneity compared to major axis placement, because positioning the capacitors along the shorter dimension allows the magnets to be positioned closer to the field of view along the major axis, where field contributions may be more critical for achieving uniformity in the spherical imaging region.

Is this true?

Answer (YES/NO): YES